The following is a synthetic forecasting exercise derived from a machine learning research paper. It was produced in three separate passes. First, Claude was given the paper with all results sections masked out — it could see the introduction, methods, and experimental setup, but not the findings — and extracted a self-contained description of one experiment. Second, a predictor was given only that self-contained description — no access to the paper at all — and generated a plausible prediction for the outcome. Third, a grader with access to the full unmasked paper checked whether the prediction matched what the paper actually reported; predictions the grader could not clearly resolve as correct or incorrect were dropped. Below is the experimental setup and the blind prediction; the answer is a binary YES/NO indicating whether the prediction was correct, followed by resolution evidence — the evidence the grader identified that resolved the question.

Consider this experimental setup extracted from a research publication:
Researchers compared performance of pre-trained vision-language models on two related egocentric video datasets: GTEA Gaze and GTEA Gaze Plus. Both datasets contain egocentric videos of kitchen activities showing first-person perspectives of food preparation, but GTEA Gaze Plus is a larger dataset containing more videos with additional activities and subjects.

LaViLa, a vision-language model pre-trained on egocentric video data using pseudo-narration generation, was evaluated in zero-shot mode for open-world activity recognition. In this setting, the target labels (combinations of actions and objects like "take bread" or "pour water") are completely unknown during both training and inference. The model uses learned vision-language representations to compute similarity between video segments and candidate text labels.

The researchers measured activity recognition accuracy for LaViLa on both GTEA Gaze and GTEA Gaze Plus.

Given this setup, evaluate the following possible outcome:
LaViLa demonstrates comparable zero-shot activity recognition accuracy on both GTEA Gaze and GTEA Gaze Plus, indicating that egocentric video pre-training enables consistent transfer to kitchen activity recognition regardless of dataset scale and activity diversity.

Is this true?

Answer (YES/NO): NO